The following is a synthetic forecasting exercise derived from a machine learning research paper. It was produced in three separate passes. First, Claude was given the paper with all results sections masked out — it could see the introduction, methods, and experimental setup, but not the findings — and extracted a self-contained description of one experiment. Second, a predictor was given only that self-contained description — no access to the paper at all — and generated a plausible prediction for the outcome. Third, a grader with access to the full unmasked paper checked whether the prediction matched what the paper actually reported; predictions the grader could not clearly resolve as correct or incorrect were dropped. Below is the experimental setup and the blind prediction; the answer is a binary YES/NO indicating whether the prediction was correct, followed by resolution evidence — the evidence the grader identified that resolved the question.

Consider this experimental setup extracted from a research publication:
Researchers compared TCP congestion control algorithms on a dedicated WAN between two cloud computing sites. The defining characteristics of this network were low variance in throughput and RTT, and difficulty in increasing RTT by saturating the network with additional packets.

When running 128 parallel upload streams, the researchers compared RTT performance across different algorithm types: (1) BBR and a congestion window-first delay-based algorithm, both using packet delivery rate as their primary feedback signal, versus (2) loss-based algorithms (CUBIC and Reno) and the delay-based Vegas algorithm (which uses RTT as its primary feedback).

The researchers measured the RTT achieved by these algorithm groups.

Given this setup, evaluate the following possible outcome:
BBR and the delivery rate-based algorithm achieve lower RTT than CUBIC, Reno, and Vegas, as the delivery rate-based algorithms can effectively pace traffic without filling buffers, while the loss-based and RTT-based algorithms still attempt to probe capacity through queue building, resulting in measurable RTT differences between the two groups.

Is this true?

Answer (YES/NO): YES